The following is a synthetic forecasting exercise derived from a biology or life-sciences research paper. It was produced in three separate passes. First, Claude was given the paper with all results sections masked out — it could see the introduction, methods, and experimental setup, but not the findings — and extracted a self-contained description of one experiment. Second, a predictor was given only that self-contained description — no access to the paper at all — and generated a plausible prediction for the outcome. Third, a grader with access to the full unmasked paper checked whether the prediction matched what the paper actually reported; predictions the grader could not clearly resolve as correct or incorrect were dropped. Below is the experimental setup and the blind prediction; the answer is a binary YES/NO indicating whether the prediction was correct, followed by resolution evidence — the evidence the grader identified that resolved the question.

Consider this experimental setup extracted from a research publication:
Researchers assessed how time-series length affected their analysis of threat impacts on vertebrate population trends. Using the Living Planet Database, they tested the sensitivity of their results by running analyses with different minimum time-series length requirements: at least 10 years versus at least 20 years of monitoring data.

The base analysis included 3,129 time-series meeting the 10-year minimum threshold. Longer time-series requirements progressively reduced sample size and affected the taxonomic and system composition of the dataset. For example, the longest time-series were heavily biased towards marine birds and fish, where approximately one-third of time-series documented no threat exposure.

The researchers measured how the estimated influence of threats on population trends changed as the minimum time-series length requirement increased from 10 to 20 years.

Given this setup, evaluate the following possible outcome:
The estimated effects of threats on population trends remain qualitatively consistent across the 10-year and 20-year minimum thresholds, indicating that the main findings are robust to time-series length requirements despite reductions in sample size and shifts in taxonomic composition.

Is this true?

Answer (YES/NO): NO